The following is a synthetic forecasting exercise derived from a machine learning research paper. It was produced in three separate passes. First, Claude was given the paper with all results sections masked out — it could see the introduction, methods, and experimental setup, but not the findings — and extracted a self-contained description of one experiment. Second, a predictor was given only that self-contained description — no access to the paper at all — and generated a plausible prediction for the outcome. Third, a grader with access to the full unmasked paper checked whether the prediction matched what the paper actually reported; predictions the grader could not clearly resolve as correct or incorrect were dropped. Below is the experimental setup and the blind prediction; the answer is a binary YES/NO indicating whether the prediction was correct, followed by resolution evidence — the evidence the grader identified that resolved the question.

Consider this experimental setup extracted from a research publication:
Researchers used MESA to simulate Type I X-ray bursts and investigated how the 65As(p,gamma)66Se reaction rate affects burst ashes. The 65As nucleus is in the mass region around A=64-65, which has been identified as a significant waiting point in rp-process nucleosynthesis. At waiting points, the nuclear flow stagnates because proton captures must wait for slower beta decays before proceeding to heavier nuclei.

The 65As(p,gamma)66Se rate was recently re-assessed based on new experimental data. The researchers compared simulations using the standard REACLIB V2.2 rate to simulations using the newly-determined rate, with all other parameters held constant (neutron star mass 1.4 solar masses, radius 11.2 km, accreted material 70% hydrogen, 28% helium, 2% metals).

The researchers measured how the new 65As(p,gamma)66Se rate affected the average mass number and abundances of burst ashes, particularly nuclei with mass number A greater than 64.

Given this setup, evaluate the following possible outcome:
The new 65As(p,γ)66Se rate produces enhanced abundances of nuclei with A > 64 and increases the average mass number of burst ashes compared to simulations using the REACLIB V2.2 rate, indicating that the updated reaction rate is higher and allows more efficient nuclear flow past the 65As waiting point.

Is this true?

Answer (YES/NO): NO